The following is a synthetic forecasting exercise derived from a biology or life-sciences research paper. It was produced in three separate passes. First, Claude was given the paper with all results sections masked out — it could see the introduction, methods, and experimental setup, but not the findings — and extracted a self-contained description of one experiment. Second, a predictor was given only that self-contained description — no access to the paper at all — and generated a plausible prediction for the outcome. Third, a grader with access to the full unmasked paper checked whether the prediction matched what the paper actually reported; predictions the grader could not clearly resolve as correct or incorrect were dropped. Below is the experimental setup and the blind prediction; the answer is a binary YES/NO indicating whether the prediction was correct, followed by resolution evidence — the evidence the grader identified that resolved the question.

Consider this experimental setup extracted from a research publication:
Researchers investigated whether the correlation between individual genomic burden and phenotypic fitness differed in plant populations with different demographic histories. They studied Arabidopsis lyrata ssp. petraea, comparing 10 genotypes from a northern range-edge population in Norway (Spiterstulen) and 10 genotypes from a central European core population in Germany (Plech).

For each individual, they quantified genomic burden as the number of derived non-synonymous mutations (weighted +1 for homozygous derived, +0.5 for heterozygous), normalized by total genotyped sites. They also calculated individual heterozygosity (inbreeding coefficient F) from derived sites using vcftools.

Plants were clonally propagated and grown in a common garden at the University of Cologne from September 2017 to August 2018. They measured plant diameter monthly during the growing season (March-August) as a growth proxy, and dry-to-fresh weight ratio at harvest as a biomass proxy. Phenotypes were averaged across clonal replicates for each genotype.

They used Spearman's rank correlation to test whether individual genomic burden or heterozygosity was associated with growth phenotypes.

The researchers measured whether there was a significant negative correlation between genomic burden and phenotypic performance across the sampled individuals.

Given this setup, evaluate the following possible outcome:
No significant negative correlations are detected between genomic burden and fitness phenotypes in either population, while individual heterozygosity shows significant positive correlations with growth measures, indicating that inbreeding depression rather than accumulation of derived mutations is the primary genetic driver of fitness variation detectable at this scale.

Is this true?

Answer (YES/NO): NO